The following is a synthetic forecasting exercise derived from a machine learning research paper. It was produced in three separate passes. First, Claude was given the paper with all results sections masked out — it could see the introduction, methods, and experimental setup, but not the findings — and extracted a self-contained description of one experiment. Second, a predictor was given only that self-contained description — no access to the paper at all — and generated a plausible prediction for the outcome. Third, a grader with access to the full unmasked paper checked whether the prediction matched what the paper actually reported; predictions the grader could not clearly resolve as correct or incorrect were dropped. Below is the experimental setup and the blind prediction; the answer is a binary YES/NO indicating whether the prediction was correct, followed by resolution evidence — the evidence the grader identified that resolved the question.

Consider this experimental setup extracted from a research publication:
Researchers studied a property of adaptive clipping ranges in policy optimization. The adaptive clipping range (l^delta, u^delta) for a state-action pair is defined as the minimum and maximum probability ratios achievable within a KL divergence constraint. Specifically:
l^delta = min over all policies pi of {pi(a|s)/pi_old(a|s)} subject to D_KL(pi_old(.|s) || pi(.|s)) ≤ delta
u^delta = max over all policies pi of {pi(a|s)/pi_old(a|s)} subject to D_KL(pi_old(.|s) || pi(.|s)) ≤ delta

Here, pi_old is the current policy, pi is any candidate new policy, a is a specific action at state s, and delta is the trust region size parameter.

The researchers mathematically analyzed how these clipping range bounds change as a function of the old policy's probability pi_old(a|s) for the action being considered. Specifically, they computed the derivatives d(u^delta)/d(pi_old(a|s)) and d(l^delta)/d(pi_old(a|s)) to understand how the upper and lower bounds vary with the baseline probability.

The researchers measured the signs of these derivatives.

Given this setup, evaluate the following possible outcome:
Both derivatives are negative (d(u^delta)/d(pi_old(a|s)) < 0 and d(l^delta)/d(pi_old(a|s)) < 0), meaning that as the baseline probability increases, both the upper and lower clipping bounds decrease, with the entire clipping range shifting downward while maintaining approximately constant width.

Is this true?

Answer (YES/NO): NO